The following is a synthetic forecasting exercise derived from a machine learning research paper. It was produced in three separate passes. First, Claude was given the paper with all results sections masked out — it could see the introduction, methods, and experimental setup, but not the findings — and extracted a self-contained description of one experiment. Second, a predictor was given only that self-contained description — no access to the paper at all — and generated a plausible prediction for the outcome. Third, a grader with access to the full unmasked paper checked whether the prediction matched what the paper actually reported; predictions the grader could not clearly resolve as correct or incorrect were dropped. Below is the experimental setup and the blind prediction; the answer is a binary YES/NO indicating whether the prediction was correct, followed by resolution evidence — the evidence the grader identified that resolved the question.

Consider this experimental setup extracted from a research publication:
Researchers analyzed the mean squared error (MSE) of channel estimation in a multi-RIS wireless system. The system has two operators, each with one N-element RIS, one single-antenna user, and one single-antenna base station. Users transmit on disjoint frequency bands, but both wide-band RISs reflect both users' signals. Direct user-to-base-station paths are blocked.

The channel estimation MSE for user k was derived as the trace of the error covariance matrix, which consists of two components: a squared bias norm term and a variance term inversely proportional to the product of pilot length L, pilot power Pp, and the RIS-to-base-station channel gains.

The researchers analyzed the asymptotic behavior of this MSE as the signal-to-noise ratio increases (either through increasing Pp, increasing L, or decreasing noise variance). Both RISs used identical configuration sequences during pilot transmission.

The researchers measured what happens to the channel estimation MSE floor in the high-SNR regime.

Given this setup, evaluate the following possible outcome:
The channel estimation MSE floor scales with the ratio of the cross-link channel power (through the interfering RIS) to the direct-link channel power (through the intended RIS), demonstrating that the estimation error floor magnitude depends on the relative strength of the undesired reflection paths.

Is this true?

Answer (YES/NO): YES